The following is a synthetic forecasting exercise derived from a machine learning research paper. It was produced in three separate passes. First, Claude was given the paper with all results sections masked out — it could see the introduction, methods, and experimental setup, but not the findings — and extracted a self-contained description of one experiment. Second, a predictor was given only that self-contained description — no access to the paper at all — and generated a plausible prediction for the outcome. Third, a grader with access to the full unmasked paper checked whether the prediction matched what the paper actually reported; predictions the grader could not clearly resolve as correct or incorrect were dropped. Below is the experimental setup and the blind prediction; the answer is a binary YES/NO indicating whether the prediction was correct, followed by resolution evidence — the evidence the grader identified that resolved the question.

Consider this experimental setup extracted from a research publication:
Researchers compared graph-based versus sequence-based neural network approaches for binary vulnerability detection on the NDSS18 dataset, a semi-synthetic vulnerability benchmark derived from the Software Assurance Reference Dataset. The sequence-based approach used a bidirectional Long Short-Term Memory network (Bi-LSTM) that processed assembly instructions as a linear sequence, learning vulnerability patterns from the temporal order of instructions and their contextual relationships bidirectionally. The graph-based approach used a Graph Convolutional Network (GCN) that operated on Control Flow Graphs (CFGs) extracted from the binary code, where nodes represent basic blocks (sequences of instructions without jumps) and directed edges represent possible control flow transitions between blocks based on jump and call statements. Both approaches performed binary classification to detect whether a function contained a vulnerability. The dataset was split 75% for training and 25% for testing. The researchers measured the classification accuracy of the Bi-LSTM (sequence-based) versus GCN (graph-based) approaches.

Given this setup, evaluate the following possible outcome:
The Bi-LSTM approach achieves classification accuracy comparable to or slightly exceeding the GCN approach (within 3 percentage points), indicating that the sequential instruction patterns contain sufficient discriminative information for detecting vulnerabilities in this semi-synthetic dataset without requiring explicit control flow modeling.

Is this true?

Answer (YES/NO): YES